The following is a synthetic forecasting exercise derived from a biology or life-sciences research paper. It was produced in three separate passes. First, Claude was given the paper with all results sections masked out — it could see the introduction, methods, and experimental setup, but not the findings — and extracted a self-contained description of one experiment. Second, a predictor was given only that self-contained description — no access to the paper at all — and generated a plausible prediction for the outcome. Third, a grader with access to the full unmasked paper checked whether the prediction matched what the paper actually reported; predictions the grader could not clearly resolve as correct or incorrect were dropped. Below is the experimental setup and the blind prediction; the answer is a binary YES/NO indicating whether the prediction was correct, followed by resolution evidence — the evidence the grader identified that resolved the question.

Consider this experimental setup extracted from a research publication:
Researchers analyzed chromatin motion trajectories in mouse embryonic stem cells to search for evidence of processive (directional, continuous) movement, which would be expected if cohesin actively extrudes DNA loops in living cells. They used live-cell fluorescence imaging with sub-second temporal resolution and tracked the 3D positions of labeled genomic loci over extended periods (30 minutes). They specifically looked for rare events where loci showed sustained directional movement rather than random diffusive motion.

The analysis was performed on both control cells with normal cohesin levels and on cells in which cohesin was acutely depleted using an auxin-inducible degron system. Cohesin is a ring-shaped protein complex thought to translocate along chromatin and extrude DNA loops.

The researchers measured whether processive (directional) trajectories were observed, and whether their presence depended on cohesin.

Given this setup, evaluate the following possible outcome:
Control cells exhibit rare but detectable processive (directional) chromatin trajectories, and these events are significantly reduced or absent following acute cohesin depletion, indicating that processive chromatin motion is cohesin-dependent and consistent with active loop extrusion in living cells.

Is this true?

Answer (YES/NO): YES